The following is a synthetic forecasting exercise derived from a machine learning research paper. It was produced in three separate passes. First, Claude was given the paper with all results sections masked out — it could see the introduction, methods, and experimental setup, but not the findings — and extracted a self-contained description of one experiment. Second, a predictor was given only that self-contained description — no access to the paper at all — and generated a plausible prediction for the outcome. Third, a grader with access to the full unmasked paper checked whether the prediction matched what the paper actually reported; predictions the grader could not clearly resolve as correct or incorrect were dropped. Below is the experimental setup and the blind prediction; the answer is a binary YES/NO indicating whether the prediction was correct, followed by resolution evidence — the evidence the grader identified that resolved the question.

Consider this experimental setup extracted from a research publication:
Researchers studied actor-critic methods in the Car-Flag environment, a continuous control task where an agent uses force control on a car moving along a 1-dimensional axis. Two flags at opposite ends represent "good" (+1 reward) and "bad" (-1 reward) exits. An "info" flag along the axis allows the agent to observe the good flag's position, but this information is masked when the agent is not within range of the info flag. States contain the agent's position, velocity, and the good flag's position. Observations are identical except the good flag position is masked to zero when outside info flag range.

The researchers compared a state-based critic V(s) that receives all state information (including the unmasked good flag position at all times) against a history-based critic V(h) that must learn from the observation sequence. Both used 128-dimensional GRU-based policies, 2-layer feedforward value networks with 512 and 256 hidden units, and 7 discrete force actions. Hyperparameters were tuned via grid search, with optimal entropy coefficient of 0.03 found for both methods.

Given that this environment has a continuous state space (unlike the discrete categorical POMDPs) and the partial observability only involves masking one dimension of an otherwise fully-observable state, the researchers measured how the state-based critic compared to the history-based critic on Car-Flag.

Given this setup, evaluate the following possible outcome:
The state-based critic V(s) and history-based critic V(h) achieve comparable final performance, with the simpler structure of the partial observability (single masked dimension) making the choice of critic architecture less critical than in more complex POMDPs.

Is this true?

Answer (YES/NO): NO